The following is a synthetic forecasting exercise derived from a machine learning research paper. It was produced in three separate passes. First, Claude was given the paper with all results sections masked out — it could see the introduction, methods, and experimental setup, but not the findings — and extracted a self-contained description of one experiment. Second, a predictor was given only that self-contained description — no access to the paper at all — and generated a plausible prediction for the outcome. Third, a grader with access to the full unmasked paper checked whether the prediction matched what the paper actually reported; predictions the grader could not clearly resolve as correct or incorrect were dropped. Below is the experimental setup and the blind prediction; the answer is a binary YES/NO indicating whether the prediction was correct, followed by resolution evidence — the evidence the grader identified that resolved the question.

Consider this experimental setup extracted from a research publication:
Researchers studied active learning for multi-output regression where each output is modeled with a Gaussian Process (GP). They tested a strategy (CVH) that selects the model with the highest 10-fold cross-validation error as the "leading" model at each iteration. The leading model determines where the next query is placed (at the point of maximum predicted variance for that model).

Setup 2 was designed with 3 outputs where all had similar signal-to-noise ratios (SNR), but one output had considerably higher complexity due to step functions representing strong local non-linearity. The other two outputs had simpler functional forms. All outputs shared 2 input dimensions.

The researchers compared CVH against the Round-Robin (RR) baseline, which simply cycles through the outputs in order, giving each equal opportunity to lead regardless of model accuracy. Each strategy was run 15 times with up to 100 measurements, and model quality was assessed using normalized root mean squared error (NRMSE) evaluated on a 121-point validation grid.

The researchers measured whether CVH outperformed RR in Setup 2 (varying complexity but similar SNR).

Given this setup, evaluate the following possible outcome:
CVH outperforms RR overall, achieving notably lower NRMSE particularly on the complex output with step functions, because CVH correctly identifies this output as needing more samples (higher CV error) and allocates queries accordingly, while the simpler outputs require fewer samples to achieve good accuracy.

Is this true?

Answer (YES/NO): YES